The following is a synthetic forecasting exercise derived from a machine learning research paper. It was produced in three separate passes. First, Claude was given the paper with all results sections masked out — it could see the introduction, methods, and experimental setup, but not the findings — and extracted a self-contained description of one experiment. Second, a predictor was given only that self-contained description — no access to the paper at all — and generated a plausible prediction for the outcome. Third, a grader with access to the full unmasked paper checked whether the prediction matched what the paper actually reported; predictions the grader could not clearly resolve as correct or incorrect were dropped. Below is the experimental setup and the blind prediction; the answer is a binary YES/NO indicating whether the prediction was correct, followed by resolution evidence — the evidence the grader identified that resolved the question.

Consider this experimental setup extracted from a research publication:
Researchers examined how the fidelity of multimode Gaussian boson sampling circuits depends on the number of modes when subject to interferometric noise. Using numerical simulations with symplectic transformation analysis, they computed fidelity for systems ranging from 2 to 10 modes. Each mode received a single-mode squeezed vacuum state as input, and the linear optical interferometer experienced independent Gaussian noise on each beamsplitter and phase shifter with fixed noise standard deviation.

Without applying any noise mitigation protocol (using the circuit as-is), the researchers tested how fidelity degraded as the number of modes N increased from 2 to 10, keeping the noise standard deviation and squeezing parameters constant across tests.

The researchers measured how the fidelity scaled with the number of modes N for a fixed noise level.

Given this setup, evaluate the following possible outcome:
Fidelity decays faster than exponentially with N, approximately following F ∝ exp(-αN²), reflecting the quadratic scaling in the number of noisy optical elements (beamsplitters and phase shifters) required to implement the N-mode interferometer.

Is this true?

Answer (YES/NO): YES